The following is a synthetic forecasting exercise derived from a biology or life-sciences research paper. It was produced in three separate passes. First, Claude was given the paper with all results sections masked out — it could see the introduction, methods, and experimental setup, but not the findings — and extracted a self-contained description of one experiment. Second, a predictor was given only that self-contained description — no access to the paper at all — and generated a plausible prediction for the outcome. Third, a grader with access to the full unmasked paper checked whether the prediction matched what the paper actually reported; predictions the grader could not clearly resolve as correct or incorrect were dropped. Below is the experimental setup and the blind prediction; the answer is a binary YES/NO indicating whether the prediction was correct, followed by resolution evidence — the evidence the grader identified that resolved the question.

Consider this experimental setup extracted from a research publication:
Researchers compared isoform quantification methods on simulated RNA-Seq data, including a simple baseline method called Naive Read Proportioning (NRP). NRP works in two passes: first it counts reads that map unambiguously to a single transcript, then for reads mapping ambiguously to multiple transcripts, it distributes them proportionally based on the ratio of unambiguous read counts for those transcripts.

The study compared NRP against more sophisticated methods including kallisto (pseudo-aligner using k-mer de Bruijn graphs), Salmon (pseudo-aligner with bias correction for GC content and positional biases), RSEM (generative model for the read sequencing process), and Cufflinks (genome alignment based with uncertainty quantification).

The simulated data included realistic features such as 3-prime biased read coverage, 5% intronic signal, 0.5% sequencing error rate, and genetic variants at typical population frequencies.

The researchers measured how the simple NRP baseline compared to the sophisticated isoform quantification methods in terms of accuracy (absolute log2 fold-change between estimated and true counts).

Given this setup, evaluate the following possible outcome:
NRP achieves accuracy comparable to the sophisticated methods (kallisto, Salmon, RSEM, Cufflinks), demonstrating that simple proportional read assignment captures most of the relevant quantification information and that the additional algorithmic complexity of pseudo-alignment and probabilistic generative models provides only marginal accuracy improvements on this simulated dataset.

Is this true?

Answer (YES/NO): YES